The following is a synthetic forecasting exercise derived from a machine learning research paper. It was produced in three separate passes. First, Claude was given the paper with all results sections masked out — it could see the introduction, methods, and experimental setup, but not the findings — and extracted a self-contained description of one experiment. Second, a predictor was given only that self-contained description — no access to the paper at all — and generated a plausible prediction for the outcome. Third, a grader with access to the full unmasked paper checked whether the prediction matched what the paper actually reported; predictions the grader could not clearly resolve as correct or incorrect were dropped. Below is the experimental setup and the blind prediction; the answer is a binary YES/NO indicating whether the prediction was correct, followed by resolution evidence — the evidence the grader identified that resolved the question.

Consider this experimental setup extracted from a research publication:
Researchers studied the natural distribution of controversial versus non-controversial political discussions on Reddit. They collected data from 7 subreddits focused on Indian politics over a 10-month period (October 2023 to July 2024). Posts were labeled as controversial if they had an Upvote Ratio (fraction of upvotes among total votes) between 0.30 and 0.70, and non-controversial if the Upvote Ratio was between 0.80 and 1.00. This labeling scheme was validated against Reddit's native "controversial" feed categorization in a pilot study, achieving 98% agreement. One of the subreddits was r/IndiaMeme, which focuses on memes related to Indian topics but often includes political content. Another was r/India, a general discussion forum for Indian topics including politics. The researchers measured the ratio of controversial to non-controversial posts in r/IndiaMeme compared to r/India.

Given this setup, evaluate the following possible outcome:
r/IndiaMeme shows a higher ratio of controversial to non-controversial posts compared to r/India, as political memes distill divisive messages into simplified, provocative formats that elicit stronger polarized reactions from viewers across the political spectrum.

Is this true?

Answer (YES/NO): NO